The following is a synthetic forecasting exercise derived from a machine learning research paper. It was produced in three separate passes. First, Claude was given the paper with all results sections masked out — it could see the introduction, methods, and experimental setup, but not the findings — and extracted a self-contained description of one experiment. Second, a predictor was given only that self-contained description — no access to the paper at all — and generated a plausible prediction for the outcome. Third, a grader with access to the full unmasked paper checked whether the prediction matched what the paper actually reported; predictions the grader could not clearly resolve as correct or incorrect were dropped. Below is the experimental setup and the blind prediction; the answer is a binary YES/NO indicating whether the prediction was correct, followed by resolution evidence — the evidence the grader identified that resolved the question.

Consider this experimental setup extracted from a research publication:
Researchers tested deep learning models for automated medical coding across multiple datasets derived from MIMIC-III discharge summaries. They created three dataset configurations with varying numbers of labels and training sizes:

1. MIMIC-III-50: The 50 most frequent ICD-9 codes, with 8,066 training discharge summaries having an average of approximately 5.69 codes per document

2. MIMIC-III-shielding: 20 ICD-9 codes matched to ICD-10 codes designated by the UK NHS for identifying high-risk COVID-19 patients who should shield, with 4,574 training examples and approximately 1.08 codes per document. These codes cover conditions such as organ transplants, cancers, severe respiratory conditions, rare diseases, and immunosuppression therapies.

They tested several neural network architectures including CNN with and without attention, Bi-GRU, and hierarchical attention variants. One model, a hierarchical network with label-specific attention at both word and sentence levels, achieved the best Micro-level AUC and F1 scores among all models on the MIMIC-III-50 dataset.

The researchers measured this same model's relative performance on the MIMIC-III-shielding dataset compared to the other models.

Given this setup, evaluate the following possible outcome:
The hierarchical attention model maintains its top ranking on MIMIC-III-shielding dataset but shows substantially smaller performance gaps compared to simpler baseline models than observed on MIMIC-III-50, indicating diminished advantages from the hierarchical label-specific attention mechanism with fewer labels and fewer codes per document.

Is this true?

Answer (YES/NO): NO